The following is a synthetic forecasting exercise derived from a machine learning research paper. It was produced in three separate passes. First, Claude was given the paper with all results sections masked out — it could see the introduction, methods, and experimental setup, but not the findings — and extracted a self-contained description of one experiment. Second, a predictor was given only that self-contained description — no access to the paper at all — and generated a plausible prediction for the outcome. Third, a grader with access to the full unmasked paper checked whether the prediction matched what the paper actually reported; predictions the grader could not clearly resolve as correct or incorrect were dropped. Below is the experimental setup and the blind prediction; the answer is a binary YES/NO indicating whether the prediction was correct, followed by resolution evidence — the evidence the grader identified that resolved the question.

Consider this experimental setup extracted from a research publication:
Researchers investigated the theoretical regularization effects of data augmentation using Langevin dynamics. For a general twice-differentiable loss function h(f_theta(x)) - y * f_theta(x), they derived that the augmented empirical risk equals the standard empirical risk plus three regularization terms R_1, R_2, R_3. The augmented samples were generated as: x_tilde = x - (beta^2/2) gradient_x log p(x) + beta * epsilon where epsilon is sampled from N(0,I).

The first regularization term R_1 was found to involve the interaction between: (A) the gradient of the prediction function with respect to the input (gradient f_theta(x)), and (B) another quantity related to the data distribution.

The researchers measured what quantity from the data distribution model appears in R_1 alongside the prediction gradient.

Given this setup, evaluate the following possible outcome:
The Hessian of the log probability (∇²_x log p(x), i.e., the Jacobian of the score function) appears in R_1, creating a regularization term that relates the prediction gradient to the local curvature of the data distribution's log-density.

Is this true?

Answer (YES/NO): NO